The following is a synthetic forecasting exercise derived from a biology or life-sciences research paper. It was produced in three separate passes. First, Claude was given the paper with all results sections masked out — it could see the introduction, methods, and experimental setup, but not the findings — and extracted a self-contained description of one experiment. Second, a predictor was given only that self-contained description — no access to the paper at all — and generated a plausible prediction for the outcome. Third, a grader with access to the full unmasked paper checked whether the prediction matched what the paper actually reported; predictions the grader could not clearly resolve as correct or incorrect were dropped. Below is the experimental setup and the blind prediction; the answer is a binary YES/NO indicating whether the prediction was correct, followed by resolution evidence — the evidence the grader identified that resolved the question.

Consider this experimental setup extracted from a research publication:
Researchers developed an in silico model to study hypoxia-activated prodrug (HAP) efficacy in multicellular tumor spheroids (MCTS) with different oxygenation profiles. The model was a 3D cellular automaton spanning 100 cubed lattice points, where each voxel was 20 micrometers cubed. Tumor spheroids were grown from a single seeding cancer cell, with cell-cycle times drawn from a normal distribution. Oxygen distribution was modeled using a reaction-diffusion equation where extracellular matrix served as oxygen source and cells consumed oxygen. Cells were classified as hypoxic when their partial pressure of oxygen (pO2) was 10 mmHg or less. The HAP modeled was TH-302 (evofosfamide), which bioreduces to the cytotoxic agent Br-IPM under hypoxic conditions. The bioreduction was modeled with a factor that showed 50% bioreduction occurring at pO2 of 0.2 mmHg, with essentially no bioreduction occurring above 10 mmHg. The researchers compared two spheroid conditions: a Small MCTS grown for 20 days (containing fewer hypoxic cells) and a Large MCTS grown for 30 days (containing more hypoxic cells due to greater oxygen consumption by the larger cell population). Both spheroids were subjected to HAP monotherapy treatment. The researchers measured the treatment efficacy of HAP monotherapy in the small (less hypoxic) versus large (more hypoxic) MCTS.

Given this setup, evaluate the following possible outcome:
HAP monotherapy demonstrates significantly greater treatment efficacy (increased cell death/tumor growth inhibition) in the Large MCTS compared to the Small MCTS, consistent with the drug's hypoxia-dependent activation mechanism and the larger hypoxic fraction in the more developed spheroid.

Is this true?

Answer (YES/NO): YES